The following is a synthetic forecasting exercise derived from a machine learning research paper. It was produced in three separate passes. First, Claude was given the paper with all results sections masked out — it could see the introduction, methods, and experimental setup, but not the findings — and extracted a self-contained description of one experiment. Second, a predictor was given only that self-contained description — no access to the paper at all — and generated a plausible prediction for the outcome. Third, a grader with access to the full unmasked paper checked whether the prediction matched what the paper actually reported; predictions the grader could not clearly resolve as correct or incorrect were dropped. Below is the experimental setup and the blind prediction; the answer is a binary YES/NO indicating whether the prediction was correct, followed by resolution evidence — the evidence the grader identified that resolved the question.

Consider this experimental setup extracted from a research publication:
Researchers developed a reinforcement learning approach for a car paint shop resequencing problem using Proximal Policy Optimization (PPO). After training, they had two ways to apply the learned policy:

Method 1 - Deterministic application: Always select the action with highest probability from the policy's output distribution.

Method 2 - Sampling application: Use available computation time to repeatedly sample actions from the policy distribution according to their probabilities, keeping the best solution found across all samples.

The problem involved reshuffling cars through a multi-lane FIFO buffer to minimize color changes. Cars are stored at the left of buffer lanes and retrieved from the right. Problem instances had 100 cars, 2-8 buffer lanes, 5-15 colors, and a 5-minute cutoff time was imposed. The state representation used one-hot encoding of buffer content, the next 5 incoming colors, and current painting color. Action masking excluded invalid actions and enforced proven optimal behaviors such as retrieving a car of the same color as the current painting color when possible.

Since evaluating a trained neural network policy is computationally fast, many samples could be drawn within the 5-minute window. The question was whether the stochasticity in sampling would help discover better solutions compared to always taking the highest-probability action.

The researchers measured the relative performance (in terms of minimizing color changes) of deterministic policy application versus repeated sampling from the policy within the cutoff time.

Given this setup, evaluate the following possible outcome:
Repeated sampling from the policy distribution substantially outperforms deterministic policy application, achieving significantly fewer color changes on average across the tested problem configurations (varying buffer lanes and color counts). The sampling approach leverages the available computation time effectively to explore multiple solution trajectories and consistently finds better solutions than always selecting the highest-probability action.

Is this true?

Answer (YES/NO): YES